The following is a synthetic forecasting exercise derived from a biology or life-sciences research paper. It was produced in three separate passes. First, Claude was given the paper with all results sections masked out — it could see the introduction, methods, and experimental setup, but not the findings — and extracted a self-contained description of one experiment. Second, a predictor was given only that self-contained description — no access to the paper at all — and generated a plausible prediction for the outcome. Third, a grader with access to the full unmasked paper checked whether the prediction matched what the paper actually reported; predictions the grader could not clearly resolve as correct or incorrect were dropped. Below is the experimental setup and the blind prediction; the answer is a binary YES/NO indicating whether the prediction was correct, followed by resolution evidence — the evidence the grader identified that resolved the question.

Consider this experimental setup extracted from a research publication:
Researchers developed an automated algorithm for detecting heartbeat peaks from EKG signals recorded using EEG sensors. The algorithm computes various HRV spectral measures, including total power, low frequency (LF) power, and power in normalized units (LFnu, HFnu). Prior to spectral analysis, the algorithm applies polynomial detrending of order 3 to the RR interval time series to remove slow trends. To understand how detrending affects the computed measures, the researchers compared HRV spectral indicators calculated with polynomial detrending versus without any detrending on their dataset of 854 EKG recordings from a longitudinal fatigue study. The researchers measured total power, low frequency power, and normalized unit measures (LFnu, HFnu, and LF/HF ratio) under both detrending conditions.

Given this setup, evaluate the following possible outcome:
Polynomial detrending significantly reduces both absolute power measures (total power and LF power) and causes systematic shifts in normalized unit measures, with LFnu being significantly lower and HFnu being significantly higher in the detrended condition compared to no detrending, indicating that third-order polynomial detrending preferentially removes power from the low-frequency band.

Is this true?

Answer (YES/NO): NO